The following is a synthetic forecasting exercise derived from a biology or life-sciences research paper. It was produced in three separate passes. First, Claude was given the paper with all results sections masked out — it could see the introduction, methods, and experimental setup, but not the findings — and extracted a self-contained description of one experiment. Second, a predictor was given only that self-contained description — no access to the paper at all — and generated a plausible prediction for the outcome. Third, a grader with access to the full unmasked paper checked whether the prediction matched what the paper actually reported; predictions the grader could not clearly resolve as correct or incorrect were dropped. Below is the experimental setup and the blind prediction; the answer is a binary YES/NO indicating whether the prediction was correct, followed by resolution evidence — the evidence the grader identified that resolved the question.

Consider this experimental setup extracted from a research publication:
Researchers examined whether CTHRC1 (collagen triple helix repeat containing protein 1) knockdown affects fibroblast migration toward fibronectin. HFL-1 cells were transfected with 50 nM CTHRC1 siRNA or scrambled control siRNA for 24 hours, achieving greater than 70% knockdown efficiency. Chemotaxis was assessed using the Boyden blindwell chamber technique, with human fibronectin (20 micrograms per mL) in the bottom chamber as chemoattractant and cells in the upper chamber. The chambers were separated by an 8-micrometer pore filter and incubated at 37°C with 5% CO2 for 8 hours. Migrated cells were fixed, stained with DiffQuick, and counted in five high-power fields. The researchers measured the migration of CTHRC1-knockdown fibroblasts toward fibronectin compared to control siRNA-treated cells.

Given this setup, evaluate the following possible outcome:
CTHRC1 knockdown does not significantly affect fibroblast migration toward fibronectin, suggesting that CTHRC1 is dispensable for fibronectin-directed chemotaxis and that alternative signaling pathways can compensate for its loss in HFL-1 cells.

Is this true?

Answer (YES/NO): NO